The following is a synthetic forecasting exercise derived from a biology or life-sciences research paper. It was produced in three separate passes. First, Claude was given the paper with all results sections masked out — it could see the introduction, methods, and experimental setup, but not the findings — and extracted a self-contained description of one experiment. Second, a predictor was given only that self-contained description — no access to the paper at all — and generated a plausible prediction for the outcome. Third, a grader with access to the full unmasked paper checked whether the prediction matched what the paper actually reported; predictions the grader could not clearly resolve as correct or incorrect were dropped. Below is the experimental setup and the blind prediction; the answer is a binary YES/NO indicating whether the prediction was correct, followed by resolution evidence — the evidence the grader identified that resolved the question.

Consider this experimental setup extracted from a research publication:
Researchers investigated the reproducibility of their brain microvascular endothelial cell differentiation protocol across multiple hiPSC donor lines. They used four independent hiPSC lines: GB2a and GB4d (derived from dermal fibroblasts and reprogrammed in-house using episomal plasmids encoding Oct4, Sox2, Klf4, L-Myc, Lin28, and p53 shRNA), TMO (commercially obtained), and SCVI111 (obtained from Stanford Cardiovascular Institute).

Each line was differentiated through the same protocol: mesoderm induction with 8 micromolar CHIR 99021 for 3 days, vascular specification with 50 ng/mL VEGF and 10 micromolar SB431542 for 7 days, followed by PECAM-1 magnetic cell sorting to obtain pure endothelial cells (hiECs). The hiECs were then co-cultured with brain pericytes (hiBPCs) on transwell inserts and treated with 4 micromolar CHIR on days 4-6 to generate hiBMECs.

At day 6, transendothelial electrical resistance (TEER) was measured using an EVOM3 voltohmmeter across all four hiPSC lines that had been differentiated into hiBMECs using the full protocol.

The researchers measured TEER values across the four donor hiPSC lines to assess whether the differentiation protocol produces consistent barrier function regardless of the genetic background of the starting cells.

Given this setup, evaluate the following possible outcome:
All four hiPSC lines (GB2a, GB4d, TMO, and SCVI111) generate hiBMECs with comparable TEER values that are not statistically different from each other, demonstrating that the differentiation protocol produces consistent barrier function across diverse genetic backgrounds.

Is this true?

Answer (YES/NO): NO